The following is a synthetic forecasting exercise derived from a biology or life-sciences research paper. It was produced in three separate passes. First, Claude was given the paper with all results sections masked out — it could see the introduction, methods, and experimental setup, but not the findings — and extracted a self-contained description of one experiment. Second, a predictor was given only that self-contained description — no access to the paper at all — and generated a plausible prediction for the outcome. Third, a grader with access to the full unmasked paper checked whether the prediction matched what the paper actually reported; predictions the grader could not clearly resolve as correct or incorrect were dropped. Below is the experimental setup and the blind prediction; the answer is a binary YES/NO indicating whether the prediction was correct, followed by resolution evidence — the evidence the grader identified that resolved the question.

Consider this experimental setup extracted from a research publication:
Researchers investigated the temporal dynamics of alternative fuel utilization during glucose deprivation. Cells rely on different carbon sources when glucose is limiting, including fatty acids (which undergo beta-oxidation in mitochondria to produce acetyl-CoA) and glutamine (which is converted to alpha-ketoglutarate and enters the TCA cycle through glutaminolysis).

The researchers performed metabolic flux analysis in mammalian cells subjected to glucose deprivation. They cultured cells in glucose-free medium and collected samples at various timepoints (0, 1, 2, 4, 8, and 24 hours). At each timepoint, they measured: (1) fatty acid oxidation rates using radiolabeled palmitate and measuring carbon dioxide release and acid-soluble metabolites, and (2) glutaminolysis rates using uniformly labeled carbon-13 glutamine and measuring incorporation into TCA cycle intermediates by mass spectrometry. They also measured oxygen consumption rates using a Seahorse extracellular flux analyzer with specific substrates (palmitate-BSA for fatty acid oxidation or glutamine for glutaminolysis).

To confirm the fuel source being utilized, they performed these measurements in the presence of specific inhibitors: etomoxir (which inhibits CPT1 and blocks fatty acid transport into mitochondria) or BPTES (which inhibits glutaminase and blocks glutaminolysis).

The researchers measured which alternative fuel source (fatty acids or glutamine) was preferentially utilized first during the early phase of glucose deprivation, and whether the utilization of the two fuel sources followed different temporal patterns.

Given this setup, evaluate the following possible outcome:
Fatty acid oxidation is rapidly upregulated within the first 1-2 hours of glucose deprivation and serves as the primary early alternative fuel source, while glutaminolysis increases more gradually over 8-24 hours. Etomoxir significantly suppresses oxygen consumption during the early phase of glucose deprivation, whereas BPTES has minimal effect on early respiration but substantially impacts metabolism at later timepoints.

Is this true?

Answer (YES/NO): NO